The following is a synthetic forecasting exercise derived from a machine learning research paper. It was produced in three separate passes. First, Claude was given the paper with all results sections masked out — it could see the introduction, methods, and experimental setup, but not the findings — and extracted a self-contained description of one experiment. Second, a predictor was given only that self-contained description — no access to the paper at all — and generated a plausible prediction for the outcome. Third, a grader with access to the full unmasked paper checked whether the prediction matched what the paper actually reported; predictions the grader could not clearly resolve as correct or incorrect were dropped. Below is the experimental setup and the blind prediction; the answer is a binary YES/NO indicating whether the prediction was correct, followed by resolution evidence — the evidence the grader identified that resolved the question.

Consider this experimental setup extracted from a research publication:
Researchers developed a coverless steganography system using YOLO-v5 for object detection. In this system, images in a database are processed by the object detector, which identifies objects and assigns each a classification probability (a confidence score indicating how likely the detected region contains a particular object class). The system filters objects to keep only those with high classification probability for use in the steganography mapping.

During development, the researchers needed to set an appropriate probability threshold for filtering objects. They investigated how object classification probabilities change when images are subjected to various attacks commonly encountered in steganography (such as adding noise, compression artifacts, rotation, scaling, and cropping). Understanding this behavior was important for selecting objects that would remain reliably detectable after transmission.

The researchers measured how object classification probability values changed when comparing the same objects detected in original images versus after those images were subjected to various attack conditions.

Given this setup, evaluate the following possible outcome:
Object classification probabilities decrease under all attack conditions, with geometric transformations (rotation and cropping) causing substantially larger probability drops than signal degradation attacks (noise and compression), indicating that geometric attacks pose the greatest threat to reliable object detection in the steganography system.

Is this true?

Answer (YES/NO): NO